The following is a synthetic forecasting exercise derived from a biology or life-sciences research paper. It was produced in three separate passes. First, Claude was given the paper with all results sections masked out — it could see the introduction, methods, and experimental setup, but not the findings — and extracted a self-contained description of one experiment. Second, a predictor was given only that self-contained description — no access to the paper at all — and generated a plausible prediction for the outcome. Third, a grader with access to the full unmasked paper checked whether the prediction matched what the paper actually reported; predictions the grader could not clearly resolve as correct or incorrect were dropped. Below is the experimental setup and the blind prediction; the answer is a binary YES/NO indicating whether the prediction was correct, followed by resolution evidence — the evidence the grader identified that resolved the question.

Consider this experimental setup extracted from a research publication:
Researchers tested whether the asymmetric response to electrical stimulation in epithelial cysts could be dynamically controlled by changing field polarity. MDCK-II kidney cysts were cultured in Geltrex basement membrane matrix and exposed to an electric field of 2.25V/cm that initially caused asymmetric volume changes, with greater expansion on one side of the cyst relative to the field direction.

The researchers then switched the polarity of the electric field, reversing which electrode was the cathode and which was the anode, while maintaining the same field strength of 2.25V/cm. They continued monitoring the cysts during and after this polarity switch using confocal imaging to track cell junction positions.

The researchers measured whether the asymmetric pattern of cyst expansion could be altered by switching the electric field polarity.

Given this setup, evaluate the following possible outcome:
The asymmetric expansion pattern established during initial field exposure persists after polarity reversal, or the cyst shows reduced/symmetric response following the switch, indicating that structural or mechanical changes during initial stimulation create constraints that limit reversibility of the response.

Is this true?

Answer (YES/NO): NO